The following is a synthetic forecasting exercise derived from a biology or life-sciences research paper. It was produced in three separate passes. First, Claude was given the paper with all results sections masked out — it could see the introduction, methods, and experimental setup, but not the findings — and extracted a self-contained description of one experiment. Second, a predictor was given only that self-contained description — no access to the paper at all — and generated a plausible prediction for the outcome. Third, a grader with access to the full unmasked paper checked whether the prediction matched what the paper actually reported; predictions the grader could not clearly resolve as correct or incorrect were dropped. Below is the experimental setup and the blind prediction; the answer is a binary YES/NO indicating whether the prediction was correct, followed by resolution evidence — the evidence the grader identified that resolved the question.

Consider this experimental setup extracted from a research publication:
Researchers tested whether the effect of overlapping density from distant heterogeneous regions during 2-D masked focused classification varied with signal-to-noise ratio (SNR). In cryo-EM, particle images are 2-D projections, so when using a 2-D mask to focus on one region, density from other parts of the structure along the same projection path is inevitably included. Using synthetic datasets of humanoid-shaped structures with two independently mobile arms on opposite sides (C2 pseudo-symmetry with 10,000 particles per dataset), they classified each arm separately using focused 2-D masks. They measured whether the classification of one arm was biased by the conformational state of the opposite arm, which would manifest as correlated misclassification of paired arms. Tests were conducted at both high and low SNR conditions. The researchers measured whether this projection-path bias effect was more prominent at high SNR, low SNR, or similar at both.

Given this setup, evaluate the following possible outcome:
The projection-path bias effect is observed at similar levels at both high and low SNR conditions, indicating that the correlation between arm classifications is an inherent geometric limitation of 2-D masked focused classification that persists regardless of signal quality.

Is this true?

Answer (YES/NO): NO